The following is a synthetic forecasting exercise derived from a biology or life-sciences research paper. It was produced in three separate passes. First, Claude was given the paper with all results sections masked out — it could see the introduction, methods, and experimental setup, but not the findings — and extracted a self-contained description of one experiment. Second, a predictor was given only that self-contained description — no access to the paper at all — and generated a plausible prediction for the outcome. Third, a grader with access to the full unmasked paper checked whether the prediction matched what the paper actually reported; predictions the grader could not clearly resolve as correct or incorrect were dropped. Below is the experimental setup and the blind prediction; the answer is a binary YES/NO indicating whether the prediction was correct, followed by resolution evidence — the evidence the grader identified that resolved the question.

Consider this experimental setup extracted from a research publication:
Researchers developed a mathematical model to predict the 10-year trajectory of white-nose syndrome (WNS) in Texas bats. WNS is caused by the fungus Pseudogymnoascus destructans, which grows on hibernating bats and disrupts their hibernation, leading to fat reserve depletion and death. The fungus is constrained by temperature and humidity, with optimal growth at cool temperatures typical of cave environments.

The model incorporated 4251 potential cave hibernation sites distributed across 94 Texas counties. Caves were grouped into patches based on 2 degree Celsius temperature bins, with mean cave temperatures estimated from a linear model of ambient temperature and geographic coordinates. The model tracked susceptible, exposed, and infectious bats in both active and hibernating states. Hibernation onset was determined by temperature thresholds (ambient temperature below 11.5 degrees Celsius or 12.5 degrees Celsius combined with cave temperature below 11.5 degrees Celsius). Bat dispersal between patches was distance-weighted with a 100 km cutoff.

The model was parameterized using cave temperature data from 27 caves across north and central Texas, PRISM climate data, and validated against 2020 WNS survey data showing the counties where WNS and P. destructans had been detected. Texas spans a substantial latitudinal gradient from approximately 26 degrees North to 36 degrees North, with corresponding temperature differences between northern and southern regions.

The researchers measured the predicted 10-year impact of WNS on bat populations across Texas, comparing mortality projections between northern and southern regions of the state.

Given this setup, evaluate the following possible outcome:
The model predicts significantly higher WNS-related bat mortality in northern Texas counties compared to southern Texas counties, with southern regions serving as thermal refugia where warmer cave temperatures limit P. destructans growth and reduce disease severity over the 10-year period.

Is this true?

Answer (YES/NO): YES